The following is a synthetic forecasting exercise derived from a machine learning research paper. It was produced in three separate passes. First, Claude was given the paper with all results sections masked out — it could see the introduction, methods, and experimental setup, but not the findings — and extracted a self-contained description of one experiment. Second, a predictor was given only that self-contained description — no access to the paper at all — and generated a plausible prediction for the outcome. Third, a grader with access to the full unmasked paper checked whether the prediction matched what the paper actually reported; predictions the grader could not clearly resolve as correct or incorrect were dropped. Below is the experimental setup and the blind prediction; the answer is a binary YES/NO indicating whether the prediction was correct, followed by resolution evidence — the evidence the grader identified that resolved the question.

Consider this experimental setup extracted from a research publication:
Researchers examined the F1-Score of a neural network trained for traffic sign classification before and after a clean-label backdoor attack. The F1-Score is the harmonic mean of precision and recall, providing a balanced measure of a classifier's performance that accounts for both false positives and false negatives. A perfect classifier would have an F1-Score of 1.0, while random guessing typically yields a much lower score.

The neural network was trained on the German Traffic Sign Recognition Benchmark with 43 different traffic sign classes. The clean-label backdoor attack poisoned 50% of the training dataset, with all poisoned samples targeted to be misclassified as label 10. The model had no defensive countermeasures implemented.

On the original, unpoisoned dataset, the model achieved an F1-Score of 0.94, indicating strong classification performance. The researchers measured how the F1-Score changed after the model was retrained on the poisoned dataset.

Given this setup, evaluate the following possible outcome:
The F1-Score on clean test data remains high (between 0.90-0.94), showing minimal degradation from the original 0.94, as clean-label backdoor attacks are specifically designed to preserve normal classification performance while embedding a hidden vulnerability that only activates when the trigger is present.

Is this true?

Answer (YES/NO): NO